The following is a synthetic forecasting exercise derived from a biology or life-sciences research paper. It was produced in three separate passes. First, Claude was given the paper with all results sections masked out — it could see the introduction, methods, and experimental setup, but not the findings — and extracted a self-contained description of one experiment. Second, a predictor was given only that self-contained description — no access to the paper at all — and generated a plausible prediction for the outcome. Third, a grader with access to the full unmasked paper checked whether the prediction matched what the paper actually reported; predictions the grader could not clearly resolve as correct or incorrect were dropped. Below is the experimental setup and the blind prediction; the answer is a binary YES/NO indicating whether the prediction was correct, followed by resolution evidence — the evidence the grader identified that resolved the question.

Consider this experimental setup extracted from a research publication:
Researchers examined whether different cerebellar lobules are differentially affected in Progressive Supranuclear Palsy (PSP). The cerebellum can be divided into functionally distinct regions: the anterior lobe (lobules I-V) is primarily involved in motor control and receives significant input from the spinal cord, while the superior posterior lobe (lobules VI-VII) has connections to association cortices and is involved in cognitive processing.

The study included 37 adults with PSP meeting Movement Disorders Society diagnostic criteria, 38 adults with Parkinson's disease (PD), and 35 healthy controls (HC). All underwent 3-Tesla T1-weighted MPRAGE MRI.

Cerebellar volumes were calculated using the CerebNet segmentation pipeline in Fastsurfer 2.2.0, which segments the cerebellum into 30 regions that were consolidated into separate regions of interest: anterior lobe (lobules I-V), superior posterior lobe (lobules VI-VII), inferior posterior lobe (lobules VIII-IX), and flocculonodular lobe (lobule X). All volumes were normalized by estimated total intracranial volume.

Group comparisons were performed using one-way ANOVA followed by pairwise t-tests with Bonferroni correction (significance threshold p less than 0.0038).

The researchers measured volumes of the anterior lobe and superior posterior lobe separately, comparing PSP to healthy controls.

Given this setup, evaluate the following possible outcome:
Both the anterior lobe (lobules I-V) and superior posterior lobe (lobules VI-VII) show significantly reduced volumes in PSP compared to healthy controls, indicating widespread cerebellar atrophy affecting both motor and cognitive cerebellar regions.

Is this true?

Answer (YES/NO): NO